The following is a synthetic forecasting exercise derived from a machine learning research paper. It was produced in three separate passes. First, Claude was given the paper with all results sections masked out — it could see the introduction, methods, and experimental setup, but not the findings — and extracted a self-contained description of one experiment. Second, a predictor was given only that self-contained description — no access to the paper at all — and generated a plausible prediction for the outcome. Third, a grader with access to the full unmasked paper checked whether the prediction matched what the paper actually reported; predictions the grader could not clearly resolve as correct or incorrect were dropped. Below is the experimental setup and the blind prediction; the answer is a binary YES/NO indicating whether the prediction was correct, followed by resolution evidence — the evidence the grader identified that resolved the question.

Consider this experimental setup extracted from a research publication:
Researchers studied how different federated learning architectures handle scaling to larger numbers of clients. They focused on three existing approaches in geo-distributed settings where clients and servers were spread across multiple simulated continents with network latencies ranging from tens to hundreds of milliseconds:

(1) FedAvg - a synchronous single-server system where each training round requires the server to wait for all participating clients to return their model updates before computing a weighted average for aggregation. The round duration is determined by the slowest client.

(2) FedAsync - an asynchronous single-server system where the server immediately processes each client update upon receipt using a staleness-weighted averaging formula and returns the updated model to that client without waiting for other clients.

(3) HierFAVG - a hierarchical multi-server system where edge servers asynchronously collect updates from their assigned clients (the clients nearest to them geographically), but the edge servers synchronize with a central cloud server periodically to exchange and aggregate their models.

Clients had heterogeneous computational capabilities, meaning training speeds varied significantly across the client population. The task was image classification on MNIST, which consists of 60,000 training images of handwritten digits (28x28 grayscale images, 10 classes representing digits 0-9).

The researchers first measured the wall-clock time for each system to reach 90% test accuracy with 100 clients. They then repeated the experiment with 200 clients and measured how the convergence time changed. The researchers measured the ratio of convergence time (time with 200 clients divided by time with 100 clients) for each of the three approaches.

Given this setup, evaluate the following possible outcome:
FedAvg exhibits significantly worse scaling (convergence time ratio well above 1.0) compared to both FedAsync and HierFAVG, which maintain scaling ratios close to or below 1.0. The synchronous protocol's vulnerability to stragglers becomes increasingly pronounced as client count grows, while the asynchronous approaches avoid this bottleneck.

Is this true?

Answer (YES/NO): NO